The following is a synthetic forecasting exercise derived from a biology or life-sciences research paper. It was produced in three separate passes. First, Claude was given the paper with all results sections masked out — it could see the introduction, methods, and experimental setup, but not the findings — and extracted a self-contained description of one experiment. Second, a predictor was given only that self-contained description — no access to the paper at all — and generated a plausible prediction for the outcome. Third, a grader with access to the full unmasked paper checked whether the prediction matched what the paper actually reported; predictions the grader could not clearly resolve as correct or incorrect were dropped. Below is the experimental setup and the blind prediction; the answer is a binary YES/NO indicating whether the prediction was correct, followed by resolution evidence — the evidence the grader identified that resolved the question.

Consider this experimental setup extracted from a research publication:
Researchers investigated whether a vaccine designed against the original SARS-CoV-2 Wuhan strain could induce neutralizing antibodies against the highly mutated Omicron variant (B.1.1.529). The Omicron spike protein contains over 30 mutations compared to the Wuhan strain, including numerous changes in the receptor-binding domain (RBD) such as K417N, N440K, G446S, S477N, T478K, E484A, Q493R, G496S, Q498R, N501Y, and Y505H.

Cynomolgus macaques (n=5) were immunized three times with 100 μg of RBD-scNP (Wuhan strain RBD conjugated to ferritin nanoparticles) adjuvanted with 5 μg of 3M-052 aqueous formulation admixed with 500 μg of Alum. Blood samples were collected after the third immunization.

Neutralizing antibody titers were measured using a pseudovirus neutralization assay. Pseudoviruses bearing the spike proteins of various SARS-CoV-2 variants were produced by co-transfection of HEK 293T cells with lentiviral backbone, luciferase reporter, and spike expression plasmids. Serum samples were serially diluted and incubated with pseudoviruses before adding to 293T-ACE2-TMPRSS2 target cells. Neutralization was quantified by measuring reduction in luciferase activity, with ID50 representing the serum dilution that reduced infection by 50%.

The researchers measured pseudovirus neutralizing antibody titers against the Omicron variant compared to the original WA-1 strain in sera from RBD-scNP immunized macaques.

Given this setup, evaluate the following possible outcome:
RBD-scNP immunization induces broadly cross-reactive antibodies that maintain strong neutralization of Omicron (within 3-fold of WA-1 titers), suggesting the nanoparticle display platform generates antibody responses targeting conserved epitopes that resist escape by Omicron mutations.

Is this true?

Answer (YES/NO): NO